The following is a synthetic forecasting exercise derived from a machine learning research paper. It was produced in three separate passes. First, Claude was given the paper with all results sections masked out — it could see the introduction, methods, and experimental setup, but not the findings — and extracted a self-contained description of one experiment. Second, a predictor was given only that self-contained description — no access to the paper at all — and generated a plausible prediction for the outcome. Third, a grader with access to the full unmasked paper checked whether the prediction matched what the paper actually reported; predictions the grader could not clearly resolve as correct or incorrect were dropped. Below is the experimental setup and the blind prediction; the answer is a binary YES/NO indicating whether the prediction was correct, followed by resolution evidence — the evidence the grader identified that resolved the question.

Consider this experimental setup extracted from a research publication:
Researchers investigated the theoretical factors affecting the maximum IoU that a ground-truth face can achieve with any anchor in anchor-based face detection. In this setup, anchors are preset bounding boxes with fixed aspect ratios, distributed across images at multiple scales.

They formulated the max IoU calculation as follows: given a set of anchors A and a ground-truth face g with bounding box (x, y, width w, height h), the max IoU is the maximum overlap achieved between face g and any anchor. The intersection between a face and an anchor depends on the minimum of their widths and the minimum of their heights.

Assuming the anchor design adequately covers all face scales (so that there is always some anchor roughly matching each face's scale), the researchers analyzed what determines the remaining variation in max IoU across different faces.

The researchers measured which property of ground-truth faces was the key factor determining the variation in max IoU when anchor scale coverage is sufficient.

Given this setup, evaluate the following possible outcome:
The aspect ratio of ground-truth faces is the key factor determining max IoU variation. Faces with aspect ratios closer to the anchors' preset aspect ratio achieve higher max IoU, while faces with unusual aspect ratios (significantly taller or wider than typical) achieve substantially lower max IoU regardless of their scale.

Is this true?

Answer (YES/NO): YES